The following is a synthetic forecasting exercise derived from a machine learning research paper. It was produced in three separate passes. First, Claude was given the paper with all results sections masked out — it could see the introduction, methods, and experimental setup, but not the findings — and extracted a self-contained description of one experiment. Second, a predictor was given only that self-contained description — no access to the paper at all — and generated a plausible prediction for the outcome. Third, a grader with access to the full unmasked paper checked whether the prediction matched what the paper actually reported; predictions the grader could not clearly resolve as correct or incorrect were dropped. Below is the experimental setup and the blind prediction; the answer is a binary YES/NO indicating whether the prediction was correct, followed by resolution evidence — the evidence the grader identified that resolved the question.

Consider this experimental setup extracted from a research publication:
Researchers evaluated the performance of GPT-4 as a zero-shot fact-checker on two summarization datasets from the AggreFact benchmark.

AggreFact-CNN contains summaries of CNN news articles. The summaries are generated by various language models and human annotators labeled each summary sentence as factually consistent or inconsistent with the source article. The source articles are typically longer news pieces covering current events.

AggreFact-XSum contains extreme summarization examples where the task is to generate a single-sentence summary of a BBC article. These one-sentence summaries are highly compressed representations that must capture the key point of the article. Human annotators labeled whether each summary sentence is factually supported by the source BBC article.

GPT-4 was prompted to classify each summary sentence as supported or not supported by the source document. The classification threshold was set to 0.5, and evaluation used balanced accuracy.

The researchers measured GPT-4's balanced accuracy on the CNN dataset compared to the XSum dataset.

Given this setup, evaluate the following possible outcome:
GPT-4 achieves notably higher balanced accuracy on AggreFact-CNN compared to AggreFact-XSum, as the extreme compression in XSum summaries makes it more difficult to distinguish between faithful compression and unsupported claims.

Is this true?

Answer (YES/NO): NO